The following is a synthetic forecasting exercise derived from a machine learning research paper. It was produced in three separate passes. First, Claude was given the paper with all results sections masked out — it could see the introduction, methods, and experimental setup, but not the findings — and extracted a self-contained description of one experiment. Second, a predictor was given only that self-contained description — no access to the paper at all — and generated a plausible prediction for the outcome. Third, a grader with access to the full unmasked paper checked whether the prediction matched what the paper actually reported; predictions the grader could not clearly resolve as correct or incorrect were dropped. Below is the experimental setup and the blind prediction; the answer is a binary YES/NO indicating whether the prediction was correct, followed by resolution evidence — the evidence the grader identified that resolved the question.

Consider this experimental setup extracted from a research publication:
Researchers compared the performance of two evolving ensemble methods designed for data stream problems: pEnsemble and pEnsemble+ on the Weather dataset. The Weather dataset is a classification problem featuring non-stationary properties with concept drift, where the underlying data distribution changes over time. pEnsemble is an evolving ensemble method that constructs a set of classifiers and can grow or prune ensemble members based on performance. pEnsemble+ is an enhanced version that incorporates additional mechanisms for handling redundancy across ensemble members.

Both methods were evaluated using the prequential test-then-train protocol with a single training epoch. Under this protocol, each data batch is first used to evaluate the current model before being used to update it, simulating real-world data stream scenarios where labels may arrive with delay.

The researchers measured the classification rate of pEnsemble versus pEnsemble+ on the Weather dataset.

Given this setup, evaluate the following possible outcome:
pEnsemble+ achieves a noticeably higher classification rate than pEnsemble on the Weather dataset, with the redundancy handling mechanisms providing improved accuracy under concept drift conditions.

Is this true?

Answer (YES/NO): NO